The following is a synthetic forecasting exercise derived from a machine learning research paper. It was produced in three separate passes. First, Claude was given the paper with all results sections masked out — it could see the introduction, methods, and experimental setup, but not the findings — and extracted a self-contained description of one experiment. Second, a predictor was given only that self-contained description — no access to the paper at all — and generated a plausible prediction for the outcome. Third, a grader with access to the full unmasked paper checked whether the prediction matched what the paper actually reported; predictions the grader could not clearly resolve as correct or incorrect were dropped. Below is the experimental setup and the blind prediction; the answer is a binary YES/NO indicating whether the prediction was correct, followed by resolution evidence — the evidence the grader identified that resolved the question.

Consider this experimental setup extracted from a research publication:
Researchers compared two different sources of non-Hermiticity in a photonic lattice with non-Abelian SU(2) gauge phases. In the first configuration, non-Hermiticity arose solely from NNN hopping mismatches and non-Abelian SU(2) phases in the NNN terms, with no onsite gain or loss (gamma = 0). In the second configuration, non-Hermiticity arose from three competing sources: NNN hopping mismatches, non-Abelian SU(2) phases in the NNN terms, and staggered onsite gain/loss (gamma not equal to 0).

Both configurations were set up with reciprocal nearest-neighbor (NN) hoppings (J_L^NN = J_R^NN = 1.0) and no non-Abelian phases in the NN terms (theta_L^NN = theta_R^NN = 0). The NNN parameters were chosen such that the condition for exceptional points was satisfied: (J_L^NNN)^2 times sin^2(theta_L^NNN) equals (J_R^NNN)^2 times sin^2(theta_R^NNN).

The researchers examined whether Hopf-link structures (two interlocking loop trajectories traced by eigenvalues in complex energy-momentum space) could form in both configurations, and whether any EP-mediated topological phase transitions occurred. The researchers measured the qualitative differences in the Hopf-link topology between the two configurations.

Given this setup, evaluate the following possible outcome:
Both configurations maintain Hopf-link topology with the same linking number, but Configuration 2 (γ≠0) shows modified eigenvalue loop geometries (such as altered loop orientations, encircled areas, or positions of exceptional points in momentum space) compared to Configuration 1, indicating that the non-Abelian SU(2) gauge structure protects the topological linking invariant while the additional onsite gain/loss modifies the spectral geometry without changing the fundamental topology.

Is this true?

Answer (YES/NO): NO